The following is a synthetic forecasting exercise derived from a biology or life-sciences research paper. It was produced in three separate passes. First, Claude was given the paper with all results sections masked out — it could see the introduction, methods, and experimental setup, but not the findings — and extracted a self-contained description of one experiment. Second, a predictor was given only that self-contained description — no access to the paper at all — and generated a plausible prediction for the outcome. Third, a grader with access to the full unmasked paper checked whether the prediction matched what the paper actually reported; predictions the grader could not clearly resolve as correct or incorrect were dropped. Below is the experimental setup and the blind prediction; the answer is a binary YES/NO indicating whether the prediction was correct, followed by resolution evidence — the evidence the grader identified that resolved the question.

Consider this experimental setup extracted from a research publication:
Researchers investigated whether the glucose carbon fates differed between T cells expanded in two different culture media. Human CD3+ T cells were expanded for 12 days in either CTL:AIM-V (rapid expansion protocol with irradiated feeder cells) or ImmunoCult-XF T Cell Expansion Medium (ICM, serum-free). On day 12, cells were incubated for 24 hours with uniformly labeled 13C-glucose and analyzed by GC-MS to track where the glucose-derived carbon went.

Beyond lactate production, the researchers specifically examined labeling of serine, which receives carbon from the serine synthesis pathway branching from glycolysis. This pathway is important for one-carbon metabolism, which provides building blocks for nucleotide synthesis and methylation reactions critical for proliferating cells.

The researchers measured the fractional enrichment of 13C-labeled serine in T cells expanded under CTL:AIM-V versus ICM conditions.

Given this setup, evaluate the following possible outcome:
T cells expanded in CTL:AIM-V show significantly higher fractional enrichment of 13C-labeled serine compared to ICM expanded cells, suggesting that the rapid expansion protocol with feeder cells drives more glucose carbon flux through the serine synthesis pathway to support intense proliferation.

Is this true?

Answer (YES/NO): NO